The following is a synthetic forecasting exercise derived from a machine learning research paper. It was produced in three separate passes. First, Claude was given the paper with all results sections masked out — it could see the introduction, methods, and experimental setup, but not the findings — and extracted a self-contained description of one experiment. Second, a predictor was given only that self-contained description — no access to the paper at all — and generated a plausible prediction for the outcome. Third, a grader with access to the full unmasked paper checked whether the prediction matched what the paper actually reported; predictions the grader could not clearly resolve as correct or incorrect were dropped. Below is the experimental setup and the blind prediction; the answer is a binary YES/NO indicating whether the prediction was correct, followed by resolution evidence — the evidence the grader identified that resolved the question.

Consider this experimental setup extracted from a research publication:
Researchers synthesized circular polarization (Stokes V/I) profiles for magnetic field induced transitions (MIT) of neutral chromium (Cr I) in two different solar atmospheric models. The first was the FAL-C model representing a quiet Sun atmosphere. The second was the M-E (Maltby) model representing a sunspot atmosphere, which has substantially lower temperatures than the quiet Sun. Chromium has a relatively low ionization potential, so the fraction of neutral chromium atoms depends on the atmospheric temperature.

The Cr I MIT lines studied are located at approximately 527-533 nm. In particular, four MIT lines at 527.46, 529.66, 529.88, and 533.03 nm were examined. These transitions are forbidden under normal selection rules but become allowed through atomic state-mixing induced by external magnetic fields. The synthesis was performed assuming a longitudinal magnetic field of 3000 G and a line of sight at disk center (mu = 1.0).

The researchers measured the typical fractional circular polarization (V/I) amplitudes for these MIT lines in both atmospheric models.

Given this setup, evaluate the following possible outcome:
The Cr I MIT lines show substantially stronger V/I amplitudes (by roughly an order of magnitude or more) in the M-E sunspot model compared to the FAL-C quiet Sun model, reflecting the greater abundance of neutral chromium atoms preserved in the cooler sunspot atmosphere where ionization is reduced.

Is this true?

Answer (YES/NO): YES